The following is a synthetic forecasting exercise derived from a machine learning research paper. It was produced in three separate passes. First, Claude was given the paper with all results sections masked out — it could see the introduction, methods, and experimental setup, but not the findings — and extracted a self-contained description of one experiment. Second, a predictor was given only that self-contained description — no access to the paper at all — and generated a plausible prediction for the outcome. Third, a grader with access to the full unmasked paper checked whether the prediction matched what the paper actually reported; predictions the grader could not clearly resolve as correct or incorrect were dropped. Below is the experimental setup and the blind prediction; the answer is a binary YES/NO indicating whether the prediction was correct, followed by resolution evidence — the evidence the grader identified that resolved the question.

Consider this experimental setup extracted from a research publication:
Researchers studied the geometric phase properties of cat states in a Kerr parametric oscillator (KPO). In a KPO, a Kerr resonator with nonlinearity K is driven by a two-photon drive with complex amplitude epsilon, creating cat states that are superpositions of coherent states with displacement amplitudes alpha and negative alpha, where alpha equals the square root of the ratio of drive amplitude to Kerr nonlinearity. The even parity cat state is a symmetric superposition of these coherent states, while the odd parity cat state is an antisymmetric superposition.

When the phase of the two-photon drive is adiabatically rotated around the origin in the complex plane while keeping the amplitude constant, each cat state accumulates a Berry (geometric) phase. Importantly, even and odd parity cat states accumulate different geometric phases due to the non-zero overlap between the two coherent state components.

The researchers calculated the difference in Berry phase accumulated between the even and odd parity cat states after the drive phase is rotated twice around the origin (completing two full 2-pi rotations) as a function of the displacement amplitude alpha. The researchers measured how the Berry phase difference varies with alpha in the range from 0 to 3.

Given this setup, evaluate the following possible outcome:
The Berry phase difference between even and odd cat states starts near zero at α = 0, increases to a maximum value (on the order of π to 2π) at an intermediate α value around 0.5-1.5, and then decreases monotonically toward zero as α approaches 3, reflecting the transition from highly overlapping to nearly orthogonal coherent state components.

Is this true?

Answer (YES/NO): NO